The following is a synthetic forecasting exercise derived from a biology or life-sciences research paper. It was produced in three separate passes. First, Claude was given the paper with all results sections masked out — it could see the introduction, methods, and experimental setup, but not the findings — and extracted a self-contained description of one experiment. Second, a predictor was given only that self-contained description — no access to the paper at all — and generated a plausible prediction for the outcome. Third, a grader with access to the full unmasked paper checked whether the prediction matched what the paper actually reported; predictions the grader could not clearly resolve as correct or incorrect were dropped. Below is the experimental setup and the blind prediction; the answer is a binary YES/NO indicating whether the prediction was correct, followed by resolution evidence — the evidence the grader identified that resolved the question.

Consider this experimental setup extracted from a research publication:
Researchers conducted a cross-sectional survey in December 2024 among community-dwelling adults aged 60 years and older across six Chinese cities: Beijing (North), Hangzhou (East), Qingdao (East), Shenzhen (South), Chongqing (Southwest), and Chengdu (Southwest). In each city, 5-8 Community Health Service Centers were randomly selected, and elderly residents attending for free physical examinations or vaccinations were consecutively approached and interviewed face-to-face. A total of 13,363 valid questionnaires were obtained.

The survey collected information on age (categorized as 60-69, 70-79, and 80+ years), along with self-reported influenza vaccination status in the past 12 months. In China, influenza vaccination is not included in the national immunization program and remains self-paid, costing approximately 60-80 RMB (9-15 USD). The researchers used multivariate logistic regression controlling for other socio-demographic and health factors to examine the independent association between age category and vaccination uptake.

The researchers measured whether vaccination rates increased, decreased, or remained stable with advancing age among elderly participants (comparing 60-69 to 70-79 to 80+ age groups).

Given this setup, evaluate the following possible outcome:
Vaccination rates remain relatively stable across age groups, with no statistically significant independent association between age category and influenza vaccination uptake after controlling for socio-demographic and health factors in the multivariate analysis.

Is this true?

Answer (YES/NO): YES